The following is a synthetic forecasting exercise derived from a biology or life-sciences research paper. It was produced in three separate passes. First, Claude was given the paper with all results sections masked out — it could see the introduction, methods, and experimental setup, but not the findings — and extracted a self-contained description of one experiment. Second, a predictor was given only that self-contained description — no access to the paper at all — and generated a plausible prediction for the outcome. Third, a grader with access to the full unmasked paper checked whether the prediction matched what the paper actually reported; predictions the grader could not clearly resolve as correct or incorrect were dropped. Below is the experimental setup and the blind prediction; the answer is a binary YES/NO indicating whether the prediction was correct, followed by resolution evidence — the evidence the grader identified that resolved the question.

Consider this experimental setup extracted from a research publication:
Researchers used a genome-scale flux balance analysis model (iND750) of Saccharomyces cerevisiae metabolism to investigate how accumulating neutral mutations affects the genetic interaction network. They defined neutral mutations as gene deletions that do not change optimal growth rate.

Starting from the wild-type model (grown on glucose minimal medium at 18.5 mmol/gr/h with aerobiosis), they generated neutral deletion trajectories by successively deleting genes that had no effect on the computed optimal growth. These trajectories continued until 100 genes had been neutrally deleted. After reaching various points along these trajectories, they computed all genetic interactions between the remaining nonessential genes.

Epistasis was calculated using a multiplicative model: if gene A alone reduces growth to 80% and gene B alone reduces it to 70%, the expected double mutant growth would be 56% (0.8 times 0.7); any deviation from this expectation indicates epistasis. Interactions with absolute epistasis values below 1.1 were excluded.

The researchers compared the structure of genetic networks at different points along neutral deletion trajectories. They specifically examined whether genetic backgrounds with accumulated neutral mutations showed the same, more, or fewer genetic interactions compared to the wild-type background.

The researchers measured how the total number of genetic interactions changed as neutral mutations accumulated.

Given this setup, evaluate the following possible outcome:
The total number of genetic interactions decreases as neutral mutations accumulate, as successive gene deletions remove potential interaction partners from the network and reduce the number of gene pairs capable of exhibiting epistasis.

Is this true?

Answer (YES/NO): YES